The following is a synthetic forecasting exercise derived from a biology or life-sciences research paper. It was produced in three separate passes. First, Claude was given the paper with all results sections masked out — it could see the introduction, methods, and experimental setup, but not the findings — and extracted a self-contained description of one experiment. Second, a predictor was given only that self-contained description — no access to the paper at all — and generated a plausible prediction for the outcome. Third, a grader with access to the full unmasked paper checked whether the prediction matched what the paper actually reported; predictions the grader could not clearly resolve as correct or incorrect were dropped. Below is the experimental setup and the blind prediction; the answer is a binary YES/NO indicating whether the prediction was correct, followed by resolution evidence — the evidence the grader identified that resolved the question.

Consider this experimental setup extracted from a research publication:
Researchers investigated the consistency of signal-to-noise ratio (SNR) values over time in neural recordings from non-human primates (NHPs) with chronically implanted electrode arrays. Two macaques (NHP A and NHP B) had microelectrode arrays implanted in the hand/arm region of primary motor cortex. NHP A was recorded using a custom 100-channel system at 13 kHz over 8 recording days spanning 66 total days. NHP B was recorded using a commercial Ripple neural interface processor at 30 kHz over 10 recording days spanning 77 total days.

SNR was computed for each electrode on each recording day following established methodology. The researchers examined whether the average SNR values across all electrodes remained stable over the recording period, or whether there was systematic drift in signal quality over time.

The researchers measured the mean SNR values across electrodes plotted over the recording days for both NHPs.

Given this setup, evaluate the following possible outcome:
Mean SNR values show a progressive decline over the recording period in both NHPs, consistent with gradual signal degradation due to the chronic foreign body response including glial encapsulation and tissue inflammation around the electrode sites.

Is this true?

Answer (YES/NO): NO